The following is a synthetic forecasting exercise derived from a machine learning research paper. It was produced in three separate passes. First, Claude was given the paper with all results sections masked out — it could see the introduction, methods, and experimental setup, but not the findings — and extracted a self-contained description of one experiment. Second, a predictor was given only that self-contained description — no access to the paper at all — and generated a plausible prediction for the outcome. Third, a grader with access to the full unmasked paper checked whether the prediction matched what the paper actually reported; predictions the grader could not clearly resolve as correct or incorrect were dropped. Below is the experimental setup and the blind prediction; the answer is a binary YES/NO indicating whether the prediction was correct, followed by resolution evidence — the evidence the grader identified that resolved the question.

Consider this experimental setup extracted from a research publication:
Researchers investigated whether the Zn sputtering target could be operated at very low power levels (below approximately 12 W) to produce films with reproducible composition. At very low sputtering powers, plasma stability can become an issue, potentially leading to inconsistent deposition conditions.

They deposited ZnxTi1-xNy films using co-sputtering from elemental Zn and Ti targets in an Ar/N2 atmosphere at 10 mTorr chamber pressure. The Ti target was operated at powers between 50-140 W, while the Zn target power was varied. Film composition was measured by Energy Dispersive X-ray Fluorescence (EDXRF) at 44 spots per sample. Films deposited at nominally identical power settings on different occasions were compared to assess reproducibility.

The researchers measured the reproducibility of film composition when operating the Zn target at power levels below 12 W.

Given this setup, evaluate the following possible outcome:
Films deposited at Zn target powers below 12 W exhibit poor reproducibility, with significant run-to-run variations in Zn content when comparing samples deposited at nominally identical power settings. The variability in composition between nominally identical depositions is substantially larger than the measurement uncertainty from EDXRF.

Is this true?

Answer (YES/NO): YES